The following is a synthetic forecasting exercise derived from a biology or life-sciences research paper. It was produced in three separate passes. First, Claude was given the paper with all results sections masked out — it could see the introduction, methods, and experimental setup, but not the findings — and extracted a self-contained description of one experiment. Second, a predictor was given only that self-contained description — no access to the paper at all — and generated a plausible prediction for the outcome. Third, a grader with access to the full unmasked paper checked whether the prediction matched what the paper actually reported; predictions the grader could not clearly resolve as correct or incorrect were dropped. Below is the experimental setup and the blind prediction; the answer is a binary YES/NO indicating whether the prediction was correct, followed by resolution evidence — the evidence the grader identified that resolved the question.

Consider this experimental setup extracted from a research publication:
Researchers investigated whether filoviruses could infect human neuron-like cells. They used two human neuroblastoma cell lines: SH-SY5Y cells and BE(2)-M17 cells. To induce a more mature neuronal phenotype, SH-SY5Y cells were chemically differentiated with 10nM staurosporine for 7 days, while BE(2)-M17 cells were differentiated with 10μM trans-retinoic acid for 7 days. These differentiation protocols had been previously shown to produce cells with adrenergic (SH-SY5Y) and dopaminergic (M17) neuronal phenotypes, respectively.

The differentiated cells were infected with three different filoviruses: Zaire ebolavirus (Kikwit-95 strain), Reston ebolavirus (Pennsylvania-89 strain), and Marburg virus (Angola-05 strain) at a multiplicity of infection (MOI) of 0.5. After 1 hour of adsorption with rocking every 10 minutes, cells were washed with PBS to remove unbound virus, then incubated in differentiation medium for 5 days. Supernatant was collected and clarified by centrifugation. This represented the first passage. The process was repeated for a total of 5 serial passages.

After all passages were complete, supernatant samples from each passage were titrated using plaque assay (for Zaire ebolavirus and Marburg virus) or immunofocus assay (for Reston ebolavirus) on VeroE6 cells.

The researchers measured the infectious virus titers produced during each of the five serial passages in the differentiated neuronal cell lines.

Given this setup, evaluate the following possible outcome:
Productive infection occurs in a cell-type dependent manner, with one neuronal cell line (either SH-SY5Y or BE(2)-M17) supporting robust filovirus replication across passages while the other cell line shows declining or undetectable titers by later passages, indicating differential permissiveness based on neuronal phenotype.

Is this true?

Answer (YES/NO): NO